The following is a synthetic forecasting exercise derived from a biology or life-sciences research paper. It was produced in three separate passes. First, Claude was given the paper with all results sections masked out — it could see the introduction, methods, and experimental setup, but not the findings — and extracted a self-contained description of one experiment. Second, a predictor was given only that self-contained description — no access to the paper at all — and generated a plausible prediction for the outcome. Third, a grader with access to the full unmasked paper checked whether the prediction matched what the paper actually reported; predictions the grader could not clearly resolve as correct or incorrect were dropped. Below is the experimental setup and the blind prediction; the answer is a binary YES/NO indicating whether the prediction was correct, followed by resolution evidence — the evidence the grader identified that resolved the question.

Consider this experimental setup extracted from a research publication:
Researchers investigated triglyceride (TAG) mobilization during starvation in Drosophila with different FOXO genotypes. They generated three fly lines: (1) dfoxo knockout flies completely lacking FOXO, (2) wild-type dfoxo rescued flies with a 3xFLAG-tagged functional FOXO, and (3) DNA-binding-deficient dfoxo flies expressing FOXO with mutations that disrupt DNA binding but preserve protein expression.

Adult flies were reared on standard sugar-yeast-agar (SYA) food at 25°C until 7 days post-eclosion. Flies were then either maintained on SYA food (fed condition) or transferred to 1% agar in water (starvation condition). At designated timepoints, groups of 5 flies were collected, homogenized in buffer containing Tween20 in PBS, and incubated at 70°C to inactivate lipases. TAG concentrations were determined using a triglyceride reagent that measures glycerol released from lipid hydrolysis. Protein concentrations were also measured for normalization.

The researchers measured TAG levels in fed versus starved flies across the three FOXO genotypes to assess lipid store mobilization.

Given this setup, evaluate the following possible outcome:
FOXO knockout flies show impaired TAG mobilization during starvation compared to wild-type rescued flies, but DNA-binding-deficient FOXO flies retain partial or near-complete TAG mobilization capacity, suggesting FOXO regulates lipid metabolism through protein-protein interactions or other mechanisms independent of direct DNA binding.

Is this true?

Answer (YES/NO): YES